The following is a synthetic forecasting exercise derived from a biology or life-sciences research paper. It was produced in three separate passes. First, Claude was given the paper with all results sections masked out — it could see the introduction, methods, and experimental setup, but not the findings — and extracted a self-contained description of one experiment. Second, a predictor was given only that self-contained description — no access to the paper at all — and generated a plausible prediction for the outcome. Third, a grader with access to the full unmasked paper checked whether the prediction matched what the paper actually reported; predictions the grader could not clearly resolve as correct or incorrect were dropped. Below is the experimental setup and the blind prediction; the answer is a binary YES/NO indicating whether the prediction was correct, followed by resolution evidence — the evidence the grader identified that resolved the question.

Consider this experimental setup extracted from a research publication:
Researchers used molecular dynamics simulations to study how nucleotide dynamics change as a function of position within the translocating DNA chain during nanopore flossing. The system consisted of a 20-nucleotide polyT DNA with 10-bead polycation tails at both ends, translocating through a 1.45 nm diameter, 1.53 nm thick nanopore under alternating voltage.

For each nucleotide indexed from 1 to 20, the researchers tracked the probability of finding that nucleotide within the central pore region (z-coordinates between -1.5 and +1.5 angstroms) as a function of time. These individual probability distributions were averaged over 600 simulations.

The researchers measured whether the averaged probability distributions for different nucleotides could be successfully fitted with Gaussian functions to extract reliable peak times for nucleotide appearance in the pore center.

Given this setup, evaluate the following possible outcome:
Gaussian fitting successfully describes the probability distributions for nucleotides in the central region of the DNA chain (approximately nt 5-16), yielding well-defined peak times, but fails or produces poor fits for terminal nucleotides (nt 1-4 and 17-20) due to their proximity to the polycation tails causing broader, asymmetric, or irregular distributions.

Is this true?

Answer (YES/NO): NO